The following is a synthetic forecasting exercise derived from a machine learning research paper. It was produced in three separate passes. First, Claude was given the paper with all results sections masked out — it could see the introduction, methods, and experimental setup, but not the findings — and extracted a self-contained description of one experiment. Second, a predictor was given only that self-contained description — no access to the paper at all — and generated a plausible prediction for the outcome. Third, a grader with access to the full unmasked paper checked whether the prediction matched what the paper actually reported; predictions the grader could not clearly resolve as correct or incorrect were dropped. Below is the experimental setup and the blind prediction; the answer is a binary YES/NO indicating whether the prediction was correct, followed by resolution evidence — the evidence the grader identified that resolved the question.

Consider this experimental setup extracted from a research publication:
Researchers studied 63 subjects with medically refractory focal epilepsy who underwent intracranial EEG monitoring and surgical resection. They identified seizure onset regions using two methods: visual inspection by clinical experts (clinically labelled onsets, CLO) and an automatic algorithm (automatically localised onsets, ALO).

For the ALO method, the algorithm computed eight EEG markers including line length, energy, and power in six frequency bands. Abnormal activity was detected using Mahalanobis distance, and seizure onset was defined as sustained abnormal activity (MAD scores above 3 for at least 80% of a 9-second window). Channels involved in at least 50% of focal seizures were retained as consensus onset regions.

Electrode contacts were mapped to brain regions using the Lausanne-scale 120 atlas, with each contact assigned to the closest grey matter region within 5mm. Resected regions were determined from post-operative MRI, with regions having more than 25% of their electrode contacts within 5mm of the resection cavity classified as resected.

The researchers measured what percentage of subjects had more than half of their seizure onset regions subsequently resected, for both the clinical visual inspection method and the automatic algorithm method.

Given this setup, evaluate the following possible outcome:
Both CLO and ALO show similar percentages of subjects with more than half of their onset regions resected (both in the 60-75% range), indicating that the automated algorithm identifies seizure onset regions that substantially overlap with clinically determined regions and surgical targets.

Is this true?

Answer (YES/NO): YES